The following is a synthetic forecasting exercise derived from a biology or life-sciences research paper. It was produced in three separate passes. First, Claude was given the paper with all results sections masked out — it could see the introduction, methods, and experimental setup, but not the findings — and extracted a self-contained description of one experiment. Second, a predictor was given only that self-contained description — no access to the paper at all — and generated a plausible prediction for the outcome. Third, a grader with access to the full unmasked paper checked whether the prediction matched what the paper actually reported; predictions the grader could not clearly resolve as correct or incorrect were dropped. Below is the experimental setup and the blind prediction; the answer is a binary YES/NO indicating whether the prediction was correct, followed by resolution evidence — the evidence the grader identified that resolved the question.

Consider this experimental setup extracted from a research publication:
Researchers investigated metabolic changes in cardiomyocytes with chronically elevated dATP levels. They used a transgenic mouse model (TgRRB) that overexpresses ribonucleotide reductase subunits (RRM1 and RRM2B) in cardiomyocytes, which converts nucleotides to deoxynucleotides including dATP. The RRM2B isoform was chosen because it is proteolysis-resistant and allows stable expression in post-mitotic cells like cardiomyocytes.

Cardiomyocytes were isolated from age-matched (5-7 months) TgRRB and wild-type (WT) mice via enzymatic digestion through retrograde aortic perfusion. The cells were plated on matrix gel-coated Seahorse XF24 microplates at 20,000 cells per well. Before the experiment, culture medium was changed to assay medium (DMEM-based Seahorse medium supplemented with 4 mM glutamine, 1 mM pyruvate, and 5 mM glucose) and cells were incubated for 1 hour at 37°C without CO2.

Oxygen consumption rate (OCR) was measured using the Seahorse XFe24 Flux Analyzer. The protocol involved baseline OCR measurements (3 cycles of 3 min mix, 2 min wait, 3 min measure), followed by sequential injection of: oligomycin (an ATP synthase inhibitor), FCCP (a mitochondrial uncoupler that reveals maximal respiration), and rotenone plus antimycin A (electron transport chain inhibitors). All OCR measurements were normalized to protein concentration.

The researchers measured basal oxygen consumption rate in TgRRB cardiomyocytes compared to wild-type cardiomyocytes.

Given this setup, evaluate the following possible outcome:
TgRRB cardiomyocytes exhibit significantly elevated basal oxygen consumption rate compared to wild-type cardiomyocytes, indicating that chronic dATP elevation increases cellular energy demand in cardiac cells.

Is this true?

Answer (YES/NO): YES